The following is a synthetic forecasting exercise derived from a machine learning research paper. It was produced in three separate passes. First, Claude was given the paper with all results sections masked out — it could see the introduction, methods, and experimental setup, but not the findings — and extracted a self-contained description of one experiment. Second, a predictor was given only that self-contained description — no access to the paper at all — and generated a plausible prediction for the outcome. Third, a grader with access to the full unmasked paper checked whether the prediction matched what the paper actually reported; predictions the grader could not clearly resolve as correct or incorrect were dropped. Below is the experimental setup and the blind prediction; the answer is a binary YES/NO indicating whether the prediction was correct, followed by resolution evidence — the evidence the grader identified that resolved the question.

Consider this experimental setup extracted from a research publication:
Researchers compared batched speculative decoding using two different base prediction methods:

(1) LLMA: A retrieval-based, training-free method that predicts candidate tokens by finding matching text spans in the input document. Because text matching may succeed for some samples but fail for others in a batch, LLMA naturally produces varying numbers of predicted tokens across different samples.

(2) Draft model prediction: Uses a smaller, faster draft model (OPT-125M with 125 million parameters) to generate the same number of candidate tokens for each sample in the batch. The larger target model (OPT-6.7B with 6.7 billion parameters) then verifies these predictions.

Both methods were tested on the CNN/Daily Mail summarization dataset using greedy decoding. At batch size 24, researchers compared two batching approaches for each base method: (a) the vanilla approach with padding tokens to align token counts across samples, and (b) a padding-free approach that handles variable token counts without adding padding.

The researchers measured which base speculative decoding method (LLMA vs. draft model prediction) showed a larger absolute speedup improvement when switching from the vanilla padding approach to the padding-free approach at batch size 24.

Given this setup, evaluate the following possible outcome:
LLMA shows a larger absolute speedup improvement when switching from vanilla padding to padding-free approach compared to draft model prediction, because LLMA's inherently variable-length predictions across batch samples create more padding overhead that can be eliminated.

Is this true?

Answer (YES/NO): YES